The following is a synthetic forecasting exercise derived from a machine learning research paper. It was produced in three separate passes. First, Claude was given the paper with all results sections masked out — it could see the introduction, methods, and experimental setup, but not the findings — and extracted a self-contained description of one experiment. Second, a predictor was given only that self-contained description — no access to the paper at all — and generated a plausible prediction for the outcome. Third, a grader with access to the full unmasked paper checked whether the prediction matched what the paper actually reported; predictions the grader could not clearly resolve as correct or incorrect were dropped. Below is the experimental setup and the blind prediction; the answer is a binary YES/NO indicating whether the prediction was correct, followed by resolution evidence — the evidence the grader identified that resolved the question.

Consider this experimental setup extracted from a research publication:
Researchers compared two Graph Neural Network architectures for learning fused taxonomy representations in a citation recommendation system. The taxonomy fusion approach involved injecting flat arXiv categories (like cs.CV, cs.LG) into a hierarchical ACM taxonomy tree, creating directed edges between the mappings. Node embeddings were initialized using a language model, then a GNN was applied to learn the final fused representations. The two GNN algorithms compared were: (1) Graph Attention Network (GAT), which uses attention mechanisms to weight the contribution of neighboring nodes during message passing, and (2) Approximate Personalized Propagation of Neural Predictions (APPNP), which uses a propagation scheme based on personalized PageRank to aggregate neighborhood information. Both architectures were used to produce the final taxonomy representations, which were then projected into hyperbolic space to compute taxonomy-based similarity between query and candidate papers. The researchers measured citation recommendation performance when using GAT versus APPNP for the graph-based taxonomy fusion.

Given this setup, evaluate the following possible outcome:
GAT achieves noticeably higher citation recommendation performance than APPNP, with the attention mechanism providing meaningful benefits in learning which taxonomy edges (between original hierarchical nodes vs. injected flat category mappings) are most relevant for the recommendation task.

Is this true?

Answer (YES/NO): NO